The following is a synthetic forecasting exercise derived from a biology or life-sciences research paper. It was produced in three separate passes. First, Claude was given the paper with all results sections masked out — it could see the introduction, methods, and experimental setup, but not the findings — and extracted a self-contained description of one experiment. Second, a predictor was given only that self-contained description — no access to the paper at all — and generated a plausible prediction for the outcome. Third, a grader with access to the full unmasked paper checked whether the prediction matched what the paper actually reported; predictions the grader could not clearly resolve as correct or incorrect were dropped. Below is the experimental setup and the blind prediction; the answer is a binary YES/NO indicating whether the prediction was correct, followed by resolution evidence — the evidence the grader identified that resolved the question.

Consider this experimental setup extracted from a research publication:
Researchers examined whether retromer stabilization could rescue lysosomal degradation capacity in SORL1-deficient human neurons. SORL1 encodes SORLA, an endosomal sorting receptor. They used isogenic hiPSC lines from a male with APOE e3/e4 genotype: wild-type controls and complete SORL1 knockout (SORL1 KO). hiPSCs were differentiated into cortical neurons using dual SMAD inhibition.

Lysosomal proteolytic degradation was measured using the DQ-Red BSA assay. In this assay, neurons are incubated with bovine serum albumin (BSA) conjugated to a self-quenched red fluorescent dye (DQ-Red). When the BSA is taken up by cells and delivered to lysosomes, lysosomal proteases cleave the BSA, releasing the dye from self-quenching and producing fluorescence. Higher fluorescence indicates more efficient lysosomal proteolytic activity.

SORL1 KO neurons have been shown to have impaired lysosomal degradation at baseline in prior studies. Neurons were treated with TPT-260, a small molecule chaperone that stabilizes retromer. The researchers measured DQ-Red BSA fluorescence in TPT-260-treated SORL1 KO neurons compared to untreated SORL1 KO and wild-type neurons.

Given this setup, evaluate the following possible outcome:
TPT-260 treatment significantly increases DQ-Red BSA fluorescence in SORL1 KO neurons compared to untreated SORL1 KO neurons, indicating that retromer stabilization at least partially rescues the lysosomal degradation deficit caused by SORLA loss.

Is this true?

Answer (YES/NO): YES